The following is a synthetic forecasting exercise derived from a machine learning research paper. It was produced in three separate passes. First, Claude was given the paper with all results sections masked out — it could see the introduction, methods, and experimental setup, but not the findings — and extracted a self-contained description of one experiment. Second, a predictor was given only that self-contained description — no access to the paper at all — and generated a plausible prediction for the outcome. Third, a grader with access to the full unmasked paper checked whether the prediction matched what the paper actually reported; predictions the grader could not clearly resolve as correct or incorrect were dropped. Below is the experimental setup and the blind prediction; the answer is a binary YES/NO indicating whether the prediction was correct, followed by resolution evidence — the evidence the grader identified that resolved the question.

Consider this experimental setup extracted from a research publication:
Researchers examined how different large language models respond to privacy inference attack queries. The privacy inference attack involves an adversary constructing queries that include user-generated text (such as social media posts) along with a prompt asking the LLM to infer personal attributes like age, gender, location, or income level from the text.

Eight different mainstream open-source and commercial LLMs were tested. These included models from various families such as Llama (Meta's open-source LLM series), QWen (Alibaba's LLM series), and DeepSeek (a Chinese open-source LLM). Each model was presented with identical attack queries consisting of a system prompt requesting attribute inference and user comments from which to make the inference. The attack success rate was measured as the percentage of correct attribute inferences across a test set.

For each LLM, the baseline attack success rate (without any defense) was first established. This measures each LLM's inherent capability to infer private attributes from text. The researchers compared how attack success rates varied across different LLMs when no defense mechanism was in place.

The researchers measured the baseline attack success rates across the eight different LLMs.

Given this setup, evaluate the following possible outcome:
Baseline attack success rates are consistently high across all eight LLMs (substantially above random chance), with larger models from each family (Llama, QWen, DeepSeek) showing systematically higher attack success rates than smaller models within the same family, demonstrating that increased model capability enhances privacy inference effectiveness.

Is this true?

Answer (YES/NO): NO